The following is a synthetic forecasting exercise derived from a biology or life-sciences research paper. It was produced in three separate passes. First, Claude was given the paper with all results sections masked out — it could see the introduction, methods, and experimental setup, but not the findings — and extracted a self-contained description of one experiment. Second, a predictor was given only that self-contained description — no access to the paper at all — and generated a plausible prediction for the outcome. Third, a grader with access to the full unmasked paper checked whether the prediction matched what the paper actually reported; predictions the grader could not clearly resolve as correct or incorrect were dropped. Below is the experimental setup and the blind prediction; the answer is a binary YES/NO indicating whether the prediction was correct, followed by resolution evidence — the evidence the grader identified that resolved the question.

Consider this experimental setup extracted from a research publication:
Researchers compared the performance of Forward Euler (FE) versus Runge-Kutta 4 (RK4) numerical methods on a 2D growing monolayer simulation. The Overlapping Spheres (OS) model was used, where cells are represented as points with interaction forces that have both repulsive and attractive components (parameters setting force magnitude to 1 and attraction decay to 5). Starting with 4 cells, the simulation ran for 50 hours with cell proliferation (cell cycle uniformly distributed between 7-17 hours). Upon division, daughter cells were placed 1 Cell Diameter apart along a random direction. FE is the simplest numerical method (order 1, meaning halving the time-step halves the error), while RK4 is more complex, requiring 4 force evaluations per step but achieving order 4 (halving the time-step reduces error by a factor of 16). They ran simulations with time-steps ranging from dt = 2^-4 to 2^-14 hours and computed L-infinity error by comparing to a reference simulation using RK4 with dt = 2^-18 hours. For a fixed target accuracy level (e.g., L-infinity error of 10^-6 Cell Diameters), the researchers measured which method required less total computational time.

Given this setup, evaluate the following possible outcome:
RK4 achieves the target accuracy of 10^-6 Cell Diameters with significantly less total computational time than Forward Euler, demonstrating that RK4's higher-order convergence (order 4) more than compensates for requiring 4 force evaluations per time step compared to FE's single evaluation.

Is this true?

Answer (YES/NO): YES